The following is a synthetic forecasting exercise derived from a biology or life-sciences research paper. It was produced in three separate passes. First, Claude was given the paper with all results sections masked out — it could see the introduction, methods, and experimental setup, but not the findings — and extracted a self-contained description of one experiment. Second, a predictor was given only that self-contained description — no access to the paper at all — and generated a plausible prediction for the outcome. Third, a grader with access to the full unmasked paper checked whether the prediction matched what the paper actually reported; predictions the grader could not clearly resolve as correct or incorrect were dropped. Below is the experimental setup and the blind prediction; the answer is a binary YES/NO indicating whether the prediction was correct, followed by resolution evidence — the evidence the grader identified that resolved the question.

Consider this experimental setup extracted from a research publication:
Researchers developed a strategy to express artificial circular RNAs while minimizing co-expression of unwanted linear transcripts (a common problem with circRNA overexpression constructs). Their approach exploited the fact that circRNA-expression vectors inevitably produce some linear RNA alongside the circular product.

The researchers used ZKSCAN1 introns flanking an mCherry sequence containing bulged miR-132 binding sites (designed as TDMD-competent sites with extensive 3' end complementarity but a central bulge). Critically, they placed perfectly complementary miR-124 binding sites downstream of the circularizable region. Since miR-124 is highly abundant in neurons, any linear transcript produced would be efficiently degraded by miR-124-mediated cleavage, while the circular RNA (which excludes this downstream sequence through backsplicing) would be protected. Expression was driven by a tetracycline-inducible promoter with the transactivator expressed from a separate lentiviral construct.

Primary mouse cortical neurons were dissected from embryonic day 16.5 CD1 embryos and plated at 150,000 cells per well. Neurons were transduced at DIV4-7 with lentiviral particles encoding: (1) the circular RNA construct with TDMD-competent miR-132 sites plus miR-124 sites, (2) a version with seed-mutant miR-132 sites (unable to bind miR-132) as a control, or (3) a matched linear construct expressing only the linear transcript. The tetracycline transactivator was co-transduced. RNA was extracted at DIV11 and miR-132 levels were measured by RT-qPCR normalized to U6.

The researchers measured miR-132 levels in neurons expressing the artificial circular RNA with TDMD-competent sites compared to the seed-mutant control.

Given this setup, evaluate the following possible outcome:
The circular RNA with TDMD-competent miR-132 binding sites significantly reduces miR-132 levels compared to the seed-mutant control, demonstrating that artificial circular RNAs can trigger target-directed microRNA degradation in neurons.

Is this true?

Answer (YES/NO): NO